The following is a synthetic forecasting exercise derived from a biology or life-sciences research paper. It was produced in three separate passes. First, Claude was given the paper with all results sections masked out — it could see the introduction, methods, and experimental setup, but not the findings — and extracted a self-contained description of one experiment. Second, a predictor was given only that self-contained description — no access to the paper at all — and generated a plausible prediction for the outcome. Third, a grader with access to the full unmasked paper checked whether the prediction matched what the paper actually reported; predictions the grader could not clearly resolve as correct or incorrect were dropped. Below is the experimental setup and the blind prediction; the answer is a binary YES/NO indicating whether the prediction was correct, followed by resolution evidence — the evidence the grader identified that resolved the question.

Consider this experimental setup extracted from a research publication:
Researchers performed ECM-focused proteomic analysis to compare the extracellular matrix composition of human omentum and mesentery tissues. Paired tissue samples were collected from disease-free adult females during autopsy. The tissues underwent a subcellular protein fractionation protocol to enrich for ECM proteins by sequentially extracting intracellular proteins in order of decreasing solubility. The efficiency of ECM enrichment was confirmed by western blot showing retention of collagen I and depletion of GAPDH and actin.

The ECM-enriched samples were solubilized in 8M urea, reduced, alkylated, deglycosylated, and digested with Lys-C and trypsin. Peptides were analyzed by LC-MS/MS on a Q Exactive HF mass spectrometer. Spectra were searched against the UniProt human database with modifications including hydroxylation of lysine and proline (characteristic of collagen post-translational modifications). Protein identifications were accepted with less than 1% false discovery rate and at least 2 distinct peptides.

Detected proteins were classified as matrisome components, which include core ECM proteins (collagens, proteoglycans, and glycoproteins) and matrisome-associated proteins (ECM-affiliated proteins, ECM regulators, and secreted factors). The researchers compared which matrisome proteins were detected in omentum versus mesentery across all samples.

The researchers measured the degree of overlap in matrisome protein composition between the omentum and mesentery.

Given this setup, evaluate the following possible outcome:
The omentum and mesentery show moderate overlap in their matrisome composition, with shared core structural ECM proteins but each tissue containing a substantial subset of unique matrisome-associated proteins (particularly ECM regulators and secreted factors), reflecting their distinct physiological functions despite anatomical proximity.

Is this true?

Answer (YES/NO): NO